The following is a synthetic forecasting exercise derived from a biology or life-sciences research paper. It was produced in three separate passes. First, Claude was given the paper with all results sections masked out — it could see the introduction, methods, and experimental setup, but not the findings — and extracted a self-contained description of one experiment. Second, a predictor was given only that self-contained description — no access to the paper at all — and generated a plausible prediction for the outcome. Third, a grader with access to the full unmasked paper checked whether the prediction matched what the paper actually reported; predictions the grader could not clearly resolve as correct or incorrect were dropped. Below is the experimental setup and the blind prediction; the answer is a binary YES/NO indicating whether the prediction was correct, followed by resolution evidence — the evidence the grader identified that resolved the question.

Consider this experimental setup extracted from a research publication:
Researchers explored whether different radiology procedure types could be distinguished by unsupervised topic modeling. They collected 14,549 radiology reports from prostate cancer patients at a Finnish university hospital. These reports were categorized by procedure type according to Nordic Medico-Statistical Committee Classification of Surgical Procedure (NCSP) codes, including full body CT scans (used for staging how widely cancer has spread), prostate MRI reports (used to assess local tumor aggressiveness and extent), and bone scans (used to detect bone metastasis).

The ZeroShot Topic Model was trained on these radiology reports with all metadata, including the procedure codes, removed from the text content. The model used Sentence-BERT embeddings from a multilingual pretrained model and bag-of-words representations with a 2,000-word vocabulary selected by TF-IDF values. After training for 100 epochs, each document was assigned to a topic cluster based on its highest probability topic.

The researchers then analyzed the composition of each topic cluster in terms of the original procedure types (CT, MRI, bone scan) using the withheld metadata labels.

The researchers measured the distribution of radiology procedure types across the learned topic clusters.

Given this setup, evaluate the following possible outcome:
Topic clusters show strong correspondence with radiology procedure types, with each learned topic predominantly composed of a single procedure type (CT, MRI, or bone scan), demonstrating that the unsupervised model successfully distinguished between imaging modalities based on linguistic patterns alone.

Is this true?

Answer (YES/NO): YES